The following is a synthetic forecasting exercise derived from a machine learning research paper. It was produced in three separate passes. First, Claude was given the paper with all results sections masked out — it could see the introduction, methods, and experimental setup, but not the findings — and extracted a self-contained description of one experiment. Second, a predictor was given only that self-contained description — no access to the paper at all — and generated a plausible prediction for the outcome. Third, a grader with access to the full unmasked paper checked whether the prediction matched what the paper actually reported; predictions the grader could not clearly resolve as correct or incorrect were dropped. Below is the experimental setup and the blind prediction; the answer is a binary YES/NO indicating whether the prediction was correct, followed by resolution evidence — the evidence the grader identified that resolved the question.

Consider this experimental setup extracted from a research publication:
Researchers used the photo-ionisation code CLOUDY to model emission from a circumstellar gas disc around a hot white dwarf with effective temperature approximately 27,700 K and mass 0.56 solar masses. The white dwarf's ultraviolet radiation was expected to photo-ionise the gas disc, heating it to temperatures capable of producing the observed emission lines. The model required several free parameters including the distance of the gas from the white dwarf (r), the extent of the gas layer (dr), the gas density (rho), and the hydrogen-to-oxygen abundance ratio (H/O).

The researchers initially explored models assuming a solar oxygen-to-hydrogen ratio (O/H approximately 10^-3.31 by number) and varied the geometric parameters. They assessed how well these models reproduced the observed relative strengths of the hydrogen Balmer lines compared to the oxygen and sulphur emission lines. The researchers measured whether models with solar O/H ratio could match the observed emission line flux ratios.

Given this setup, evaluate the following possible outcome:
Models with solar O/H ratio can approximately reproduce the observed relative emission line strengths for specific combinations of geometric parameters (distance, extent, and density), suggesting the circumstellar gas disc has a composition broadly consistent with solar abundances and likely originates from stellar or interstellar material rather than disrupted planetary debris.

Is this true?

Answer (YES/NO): NO